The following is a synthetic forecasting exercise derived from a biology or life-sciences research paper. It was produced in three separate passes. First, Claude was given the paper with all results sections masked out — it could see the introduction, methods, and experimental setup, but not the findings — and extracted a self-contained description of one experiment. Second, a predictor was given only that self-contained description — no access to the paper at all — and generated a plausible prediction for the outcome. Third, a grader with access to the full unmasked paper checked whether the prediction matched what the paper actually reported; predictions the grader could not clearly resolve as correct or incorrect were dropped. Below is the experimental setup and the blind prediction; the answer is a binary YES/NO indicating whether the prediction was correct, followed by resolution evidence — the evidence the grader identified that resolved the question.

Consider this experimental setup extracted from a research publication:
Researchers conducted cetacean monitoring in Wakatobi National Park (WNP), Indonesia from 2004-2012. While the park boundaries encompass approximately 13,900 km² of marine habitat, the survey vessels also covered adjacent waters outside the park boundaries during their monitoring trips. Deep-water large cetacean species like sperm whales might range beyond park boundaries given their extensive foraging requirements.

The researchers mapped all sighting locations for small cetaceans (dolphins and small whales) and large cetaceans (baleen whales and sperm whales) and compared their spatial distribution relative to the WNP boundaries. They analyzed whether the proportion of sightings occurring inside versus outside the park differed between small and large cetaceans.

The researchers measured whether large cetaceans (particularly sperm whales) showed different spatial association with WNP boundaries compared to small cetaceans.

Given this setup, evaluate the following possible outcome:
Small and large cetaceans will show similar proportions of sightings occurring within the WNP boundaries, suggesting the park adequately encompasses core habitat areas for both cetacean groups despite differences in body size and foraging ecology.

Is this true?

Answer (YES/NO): NO